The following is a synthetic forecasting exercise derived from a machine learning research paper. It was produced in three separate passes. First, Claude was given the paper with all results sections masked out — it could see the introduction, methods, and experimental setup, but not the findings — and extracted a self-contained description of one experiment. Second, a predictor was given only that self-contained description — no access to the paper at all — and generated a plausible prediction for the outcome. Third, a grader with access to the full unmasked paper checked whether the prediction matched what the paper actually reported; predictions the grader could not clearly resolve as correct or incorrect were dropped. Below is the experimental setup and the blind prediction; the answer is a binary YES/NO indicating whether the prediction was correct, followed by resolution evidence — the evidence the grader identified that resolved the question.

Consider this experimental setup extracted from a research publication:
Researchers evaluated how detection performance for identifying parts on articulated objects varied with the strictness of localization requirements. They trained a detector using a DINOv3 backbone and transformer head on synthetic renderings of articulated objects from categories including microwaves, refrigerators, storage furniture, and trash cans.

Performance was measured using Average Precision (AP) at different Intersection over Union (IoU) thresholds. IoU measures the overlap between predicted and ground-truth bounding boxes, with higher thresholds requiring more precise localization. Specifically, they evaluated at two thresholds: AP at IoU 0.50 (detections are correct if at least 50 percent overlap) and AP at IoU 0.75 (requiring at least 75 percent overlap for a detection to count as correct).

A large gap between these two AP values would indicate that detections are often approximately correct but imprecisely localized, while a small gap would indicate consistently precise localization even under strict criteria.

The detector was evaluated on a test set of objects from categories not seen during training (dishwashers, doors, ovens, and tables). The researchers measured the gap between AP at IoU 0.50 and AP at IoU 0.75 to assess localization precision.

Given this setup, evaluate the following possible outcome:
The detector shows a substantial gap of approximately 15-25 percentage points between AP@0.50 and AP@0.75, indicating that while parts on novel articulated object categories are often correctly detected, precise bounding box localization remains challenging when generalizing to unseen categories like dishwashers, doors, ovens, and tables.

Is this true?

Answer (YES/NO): NO